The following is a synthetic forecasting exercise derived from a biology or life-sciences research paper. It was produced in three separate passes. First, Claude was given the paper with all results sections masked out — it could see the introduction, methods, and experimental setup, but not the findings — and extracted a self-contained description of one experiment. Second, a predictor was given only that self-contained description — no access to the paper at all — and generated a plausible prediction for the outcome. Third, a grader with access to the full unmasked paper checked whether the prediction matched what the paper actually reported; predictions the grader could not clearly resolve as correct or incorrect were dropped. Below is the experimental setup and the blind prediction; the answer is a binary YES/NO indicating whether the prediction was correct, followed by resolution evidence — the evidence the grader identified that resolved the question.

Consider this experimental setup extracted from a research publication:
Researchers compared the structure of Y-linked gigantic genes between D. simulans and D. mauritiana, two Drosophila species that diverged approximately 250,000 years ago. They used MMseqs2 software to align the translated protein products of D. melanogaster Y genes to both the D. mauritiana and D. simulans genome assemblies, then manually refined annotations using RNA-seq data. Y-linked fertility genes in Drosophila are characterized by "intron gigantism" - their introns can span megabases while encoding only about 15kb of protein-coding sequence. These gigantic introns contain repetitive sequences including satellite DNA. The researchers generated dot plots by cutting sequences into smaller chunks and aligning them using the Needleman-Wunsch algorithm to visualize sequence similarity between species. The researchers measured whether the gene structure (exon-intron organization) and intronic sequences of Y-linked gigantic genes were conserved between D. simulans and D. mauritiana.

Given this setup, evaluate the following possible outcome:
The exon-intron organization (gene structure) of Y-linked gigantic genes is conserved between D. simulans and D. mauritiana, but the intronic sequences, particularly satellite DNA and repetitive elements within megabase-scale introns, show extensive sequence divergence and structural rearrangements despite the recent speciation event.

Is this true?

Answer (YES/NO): YES